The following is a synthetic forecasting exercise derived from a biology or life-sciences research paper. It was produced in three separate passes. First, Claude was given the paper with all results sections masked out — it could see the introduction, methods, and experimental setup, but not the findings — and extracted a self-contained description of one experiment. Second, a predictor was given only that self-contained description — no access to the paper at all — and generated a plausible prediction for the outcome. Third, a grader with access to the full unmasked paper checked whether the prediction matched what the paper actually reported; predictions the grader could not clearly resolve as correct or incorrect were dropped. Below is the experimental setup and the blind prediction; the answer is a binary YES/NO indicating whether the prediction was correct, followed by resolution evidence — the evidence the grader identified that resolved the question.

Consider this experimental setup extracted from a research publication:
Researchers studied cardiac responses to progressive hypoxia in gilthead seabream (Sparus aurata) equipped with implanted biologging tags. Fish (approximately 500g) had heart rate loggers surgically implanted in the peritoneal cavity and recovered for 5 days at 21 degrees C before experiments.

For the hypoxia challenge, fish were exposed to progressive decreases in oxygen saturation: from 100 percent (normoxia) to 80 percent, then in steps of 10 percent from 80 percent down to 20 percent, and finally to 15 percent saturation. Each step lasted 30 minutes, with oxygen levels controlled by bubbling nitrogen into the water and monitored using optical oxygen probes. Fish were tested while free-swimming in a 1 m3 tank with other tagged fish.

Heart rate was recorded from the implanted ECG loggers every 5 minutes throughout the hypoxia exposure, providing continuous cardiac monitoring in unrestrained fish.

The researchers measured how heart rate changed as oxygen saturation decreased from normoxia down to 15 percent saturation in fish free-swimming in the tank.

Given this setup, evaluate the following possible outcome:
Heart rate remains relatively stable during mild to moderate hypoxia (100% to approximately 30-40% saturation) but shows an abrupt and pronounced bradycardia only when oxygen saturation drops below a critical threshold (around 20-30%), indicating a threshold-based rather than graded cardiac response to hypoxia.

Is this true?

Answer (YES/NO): NO